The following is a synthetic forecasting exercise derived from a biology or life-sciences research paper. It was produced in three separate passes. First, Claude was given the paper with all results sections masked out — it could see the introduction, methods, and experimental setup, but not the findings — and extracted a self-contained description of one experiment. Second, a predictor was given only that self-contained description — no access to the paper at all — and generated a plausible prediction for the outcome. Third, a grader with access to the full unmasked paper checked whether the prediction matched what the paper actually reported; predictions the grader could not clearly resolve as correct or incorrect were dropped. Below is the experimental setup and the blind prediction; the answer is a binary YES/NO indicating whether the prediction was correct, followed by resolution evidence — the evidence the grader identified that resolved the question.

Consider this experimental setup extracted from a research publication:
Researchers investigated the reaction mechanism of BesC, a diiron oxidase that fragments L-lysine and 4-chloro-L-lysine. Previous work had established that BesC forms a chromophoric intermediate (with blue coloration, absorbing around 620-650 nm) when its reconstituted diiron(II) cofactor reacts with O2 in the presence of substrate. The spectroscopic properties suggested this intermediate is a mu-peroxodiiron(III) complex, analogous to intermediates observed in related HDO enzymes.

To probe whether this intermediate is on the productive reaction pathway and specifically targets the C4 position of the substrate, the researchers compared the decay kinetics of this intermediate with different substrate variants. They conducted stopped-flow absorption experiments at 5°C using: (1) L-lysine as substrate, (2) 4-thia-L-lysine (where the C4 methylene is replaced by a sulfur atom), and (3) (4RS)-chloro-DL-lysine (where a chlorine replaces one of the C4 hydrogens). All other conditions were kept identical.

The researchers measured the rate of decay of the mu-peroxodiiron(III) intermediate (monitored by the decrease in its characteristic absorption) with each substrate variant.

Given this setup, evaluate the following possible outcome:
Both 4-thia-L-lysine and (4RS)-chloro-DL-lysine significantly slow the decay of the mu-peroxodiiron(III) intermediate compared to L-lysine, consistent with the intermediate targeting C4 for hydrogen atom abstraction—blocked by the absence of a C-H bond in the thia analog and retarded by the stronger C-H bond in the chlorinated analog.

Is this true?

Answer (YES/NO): NO